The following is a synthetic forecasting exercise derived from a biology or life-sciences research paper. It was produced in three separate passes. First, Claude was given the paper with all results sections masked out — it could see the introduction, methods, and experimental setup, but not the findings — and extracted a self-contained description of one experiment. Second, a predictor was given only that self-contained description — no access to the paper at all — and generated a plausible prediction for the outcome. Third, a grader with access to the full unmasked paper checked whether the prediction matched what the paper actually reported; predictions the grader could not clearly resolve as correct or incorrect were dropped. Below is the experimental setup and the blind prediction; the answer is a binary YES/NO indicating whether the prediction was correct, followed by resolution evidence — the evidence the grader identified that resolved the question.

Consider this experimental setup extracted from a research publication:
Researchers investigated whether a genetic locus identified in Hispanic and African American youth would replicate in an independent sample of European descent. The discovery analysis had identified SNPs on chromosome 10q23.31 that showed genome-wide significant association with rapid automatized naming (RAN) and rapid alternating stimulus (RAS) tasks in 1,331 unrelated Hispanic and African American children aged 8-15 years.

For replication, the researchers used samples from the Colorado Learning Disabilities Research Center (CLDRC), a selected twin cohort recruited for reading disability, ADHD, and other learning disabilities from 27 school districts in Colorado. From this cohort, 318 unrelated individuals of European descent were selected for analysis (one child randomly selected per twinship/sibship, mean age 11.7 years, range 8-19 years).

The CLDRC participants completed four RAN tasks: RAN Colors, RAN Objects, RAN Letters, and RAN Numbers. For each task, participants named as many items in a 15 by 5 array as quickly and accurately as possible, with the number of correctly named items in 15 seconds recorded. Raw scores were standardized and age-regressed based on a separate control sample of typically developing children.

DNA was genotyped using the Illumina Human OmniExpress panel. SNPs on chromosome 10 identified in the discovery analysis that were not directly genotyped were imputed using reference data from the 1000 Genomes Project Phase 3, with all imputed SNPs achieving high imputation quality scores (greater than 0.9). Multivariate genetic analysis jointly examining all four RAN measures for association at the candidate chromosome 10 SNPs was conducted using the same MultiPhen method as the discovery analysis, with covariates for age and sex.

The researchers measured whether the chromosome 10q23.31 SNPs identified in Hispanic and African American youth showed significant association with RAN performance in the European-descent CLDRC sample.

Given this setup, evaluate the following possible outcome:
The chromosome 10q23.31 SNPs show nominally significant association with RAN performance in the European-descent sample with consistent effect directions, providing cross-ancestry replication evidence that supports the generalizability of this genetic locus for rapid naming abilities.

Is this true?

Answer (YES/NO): YES